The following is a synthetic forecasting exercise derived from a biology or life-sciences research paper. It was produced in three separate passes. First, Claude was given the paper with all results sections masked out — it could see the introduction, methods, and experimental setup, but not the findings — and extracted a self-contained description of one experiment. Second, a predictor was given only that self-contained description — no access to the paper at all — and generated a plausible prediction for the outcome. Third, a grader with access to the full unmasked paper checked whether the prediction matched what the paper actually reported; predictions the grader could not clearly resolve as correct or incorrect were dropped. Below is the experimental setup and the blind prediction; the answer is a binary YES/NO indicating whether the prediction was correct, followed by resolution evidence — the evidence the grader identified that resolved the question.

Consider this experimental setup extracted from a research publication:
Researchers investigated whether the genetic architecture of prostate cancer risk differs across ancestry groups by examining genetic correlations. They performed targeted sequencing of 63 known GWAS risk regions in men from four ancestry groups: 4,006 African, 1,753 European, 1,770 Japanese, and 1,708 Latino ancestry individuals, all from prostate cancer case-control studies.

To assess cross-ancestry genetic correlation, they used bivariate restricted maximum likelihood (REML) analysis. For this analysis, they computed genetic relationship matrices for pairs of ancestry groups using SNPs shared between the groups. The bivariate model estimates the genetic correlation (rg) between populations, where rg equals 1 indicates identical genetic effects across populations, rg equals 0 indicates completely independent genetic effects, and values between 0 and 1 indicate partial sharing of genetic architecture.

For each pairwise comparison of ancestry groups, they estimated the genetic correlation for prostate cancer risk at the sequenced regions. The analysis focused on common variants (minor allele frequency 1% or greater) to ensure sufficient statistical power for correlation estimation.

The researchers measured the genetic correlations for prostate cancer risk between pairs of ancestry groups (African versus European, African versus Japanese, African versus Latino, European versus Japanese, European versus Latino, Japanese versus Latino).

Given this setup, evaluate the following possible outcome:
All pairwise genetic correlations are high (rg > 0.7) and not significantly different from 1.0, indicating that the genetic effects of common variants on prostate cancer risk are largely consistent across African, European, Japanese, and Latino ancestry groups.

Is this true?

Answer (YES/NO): NO